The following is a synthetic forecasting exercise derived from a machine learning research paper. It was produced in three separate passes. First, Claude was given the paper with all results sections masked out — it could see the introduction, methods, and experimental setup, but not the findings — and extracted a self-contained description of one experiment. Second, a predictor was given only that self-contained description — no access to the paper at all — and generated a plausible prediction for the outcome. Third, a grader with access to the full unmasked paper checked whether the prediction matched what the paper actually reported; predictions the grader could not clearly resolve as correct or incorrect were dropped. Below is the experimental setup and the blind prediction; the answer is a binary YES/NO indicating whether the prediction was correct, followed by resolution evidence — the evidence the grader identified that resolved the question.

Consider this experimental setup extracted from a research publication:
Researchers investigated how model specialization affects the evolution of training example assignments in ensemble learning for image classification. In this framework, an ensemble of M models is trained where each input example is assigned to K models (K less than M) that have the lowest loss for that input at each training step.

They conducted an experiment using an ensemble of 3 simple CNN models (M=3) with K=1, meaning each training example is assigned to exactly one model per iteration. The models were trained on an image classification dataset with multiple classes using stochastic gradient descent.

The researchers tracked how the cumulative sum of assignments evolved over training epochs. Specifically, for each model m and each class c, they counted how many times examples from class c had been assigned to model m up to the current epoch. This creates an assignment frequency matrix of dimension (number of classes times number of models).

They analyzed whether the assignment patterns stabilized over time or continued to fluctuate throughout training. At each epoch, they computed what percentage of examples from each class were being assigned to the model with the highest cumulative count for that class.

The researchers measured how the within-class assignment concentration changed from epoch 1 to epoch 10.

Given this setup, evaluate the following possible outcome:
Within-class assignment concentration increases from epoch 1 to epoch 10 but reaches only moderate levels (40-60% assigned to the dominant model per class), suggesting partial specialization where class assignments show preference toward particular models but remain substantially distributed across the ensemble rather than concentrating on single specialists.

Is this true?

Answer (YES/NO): NO